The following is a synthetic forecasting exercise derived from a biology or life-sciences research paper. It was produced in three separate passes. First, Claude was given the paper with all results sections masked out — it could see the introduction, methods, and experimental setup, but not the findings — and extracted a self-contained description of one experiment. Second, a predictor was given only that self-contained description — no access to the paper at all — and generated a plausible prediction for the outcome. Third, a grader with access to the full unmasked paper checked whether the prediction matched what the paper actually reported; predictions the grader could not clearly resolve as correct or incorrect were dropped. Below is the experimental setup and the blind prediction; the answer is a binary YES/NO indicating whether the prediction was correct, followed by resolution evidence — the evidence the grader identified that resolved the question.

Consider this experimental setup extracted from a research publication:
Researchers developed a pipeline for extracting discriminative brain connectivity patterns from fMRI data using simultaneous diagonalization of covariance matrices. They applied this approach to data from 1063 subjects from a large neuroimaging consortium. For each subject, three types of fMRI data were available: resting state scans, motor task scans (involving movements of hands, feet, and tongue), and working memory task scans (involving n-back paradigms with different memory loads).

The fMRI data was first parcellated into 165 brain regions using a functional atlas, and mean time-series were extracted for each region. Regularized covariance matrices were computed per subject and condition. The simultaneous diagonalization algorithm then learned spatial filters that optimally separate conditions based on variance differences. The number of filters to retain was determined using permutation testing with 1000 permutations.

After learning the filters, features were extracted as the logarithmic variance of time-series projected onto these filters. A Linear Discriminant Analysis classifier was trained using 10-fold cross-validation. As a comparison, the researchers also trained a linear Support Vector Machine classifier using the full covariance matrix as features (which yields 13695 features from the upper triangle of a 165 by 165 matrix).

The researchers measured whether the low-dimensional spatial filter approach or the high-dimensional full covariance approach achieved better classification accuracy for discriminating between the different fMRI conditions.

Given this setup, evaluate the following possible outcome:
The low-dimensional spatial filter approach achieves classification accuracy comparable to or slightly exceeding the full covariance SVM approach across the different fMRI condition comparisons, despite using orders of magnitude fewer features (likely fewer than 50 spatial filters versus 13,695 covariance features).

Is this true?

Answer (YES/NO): YES